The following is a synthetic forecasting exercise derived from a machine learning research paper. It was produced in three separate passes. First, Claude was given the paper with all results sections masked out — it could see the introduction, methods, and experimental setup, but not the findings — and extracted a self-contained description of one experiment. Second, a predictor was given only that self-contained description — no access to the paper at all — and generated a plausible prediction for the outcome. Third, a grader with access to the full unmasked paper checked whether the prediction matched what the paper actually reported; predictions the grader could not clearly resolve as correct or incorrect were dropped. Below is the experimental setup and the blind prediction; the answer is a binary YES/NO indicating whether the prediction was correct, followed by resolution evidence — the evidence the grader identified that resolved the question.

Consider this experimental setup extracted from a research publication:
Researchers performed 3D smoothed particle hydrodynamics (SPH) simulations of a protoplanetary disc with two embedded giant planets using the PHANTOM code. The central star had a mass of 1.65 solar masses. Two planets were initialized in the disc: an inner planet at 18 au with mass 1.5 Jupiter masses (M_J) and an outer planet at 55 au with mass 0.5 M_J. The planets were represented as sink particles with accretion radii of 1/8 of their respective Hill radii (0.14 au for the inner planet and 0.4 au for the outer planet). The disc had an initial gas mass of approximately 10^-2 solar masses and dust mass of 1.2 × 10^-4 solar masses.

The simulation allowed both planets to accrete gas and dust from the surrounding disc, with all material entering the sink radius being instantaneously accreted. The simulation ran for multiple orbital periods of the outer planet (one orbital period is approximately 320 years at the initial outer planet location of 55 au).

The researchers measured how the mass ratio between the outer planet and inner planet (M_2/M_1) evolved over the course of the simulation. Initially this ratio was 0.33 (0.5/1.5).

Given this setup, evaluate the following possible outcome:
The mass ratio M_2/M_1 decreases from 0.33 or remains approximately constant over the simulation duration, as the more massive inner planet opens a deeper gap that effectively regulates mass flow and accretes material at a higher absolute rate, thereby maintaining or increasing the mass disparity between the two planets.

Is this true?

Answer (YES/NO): NO